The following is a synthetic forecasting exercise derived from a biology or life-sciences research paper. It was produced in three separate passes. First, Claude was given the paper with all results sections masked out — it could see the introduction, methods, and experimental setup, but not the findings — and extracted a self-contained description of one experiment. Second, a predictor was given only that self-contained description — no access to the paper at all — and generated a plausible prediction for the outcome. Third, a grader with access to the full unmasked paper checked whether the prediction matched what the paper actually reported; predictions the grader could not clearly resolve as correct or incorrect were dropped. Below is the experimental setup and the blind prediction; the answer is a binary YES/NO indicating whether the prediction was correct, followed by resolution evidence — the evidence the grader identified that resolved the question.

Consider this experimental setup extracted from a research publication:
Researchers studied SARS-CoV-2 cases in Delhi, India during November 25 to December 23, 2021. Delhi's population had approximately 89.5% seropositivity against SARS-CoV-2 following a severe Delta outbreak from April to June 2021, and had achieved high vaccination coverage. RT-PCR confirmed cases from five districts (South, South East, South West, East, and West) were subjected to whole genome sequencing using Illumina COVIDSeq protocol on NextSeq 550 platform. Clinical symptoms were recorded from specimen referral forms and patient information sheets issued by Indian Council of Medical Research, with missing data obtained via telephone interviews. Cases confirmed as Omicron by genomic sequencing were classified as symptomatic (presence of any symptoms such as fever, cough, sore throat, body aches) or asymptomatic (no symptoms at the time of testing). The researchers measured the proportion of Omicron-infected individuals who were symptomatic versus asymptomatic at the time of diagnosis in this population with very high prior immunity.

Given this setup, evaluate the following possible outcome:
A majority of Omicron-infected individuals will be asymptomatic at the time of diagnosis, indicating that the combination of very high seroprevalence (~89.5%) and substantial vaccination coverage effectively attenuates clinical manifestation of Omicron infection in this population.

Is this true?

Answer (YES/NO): YES